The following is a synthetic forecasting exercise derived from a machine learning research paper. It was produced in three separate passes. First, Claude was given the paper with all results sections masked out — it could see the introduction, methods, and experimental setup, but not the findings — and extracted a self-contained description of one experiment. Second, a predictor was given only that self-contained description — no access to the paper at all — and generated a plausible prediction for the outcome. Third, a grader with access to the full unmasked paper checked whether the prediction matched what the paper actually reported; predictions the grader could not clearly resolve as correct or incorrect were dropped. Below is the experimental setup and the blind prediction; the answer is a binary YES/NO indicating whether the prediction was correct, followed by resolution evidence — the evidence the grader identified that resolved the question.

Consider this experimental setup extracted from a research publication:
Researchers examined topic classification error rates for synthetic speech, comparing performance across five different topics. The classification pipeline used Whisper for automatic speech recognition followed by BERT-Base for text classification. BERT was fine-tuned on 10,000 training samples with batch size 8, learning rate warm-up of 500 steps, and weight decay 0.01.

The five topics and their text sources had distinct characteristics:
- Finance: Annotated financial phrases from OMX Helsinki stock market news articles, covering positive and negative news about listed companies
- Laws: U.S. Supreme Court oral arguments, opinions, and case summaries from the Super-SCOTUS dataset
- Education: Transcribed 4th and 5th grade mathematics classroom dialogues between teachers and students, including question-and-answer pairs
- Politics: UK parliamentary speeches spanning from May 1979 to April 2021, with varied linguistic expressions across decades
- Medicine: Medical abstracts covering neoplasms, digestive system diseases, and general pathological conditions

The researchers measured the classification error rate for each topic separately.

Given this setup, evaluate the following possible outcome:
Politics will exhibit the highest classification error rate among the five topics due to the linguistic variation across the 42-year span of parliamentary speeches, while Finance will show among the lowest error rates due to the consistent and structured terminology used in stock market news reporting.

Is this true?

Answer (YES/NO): NO